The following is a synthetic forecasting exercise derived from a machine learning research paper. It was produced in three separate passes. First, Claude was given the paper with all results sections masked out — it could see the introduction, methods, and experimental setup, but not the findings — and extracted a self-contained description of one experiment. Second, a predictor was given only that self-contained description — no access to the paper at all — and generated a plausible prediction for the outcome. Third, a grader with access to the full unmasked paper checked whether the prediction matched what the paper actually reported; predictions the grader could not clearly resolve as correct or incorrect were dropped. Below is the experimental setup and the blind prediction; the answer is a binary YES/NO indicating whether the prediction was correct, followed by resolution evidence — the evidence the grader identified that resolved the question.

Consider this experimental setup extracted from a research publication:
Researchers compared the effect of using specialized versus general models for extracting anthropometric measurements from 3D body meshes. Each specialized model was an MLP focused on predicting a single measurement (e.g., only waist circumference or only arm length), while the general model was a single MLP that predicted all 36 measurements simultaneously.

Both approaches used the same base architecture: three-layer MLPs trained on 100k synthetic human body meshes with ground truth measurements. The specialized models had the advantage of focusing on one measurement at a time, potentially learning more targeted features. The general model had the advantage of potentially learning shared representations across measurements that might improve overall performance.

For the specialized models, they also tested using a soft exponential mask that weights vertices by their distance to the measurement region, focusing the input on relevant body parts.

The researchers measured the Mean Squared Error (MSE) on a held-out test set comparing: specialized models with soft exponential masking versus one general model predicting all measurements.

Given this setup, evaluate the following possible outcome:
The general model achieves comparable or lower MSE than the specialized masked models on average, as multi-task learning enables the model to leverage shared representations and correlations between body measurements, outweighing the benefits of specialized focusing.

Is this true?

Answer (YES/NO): NO